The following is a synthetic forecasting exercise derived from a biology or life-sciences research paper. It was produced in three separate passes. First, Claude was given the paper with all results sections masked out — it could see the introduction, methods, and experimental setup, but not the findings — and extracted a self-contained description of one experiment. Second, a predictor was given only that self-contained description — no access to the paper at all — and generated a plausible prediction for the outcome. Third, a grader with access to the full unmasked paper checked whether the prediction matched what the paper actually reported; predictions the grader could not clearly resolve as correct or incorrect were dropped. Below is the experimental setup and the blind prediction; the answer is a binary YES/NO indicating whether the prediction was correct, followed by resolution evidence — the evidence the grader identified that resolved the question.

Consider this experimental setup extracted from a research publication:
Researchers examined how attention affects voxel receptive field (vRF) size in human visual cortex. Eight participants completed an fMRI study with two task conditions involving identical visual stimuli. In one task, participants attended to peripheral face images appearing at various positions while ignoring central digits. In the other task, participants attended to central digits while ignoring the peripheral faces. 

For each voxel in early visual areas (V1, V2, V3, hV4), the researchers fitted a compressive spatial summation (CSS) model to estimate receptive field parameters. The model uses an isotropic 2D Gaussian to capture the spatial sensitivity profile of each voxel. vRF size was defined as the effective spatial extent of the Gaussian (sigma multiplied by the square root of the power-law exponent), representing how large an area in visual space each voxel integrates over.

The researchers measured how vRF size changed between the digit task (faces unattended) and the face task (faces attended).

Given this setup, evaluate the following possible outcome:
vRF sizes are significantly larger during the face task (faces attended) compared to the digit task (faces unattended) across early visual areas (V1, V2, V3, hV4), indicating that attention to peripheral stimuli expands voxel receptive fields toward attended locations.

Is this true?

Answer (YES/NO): NO